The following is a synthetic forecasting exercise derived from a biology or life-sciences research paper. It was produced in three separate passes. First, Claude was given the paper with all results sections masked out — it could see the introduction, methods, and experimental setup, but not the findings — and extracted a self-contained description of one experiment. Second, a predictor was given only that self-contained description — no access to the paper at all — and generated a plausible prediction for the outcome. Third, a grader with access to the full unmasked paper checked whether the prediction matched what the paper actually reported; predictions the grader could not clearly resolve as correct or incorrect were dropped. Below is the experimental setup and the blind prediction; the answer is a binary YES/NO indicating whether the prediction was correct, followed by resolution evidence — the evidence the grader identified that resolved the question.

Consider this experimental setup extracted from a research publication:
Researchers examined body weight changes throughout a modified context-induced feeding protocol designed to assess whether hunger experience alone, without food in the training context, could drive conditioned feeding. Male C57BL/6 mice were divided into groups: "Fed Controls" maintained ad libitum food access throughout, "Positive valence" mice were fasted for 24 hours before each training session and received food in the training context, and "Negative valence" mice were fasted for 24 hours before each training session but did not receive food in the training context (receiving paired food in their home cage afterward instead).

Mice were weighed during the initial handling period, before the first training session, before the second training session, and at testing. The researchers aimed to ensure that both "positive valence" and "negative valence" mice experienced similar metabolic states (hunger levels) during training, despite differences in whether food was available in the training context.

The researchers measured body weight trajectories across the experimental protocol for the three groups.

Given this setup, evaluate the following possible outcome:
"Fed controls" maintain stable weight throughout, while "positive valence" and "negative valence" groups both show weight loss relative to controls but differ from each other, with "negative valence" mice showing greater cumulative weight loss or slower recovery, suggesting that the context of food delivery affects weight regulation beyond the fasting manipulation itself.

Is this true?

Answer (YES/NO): NO